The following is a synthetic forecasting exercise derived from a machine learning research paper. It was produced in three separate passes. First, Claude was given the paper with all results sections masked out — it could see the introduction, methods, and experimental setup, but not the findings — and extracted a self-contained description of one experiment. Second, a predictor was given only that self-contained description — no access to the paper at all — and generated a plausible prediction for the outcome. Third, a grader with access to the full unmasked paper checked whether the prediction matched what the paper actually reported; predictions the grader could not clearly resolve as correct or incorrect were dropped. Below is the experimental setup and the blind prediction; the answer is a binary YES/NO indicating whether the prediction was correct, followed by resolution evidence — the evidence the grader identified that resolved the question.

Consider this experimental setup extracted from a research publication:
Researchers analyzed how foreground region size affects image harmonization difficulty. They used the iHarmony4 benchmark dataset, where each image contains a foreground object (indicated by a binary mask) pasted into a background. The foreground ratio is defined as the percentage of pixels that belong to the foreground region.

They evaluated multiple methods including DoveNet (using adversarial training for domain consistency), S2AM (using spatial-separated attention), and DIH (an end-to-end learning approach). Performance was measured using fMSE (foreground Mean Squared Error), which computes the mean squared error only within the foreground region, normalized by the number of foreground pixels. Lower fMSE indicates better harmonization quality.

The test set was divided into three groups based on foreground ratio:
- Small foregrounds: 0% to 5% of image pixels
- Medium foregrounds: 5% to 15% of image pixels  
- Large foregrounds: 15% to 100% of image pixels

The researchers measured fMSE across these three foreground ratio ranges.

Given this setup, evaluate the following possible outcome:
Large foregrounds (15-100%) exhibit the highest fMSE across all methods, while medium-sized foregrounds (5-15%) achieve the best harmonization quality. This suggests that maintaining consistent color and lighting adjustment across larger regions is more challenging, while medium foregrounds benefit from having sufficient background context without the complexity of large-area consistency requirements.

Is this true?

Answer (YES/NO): NO